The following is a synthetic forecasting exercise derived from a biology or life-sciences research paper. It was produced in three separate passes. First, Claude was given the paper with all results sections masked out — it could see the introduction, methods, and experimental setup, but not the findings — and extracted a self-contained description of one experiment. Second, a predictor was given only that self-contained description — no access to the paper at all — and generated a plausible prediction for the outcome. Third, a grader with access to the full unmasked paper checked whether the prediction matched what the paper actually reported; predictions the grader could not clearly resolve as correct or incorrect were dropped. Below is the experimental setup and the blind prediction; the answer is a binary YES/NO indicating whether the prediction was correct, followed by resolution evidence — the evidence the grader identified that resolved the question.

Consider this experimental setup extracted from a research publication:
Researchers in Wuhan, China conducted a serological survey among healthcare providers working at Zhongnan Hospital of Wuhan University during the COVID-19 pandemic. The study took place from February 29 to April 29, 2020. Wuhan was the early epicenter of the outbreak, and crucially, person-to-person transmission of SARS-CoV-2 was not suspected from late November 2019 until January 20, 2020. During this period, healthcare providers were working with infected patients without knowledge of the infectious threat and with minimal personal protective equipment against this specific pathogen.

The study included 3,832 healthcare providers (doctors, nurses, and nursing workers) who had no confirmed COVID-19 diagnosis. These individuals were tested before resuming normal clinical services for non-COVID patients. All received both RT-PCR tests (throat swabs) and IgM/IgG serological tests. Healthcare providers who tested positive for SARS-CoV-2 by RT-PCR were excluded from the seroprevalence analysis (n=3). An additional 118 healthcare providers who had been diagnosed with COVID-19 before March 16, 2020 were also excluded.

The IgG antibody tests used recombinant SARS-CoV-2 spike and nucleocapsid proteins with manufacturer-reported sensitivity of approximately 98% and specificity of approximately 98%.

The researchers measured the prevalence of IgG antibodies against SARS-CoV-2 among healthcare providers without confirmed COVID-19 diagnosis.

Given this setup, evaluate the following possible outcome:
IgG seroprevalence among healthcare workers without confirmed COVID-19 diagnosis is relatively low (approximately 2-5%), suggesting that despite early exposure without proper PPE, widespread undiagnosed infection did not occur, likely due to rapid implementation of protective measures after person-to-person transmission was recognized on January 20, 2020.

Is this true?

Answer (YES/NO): YES